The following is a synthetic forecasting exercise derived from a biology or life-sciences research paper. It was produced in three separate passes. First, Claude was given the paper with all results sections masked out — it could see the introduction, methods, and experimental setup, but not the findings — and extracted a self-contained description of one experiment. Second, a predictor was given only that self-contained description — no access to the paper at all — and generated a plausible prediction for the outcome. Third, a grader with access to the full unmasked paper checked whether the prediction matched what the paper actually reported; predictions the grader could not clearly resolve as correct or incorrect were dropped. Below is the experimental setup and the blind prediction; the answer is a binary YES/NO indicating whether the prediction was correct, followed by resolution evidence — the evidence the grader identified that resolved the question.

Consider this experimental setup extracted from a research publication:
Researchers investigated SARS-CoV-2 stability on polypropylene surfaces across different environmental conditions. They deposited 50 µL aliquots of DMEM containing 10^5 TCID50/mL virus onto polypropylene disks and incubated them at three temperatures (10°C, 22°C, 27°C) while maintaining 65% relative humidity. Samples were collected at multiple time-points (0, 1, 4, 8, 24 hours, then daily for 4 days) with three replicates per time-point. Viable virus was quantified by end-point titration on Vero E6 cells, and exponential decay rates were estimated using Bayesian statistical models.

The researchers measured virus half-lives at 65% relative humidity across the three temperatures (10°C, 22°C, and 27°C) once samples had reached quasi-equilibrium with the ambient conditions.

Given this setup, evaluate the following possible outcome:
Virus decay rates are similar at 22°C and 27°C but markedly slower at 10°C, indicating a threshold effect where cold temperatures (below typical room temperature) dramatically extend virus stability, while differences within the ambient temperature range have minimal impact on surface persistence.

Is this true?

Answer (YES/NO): NO